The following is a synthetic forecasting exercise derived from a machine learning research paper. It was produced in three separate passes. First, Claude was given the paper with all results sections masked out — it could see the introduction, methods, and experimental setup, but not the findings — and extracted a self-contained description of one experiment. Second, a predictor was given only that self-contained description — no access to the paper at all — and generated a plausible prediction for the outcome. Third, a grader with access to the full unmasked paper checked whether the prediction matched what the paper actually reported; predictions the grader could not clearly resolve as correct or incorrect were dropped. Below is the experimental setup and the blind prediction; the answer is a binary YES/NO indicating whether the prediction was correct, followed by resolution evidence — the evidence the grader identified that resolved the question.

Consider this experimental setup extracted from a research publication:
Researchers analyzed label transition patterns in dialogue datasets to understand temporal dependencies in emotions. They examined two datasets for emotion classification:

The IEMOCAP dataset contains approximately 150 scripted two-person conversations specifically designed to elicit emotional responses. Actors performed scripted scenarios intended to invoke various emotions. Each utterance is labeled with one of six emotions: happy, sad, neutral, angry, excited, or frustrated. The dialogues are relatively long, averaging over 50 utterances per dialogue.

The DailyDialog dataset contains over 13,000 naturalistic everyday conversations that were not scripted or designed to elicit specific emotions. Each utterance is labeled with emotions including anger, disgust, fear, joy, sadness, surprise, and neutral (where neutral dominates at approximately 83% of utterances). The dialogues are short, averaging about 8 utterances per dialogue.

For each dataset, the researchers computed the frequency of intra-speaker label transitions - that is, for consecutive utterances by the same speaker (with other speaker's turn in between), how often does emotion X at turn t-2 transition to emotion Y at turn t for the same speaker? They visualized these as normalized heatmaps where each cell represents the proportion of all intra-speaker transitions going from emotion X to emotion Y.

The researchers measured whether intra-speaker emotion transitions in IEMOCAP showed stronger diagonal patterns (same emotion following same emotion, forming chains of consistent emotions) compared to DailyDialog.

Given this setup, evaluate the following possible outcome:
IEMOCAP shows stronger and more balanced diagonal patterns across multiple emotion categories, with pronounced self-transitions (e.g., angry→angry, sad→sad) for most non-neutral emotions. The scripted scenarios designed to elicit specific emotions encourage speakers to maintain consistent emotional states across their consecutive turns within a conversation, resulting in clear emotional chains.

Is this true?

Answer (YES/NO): YES